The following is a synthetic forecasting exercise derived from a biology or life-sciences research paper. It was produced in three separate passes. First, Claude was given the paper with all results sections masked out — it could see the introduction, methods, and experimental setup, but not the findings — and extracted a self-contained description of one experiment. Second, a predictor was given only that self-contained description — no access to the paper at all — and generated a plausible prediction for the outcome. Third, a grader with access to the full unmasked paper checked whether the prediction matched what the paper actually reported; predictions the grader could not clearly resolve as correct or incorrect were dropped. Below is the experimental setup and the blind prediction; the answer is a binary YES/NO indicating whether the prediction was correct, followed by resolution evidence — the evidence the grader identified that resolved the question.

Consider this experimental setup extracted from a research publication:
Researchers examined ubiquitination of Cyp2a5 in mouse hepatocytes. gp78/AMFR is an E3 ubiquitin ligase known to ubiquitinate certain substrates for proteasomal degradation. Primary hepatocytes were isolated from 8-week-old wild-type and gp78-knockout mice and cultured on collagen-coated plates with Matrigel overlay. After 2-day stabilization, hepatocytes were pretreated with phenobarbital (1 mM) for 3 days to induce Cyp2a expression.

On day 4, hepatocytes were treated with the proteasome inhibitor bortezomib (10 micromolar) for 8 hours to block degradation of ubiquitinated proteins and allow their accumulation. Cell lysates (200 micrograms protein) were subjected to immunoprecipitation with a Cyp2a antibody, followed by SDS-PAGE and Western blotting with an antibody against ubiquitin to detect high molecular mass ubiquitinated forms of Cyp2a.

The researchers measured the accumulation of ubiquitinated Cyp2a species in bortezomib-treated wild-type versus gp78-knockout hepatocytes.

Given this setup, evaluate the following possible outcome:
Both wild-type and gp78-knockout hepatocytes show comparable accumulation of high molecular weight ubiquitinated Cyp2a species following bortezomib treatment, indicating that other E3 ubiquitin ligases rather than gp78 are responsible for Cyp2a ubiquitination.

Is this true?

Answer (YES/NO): NO